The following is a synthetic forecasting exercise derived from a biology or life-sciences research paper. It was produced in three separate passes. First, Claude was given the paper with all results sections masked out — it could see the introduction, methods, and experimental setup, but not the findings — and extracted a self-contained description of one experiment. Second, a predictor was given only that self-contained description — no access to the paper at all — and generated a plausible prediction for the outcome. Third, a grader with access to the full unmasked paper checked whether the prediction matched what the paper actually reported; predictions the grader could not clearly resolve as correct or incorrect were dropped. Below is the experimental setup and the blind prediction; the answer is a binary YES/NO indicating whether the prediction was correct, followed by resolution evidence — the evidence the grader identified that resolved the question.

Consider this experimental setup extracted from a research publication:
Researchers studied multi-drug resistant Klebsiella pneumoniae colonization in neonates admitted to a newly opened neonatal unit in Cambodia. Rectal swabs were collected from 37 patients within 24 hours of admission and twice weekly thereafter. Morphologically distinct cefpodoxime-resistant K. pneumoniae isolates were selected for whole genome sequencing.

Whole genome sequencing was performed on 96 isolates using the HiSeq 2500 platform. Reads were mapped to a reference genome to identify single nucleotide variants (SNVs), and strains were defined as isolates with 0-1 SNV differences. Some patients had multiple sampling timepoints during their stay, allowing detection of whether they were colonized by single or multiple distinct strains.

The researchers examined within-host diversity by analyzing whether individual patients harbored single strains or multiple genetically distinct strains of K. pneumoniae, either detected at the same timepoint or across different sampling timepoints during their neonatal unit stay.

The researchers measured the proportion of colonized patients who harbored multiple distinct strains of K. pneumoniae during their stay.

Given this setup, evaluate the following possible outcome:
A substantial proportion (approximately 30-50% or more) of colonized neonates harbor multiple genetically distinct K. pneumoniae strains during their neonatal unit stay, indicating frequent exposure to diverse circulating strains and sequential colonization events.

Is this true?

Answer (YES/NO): YES